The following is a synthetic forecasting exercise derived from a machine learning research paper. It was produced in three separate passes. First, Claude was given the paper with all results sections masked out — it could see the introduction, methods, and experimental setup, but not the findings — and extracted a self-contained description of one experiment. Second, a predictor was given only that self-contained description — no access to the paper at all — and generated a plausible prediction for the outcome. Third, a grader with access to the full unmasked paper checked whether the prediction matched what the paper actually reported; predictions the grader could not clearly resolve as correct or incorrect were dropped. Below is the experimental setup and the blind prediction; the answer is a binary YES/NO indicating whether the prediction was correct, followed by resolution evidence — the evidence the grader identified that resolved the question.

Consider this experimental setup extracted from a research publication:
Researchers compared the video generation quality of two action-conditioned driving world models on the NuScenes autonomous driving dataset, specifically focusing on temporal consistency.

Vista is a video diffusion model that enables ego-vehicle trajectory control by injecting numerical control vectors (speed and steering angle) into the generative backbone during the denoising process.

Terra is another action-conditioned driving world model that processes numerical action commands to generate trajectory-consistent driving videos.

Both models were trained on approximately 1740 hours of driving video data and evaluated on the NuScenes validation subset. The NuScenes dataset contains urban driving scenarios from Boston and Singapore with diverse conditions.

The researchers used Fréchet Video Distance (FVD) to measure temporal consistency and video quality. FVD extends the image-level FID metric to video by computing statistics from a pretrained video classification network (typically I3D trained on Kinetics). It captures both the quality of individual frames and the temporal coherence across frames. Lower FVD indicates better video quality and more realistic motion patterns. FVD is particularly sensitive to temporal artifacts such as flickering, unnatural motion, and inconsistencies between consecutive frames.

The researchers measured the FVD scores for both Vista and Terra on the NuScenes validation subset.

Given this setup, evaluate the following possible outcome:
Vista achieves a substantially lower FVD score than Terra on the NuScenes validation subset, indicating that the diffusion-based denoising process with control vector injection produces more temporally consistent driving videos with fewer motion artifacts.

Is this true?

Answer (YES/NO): YES